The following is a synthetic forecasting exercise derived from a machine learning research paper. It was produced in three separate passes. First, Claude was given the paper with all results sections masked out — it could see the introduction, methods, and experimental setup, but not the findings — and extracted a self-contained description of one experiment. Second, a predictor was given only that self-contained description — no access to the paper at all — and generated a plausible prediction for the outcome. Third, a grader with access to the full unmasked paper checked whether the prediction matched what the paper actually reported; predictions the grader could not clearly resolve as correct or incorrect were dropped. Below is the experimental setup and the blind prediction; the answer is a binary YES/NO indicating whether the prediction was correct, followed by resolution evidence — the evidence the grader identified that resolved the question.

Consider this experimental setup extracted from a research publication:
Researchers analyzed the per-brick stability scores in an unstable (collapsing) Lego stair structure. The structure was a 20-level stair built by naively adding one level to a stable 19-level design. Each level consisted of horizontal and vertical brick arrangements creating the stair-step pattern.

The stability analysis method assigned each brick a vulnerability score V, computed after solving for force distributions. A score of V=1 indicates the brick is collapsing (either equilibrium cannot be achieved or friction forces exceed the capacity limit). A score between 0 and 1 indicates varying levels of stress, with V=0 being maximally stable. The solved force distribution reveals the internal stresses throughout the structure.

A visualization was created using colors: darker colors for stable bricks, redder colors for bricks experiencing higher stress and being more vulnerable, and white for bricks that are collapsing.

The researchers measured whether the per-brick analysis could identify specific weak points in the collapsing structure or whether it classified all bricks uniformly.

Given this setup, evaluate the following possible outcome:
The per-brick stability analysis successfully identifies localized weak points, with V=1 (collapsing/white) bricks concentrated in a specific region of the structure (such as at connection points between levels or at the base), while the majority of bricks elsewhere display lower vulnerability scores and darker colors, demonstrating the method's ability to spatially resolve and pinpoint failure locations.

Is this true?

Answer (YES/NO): YES